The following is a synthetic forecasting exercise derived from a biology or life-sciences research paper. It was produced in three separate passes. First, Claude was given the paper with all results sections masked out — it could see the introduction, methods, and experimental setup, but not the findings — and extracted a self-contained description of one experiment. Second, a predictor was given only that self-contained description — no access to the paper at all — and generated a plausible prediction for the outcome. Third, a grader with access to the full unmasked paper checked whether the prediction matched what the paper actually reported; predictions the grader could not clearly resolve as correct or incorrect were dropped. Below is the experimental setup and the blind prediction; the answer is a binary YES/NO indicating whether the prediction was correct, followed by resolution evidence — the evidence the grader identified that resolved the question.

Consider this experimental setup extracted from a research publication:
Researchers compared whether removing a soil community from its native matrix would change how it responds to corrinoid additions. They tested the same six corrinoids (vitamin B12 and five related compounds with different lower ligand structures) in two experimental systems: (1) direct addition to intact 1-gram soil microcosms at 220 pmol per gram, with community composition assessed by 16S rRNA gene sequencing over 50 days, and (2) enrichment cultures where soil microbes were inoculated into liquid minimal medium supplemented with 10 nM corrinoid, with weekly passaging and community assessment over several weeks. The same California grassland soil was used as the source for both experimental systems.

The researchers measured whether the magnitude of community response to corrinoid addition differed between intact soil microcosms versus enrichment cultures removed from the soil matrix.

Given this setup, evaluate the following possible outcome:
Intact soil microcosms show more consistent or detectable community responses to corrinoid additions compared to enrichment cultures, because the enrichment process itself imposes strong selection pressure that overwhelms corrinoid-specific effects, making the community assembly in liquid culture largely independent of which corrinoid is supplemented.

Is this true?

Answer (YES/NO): NO